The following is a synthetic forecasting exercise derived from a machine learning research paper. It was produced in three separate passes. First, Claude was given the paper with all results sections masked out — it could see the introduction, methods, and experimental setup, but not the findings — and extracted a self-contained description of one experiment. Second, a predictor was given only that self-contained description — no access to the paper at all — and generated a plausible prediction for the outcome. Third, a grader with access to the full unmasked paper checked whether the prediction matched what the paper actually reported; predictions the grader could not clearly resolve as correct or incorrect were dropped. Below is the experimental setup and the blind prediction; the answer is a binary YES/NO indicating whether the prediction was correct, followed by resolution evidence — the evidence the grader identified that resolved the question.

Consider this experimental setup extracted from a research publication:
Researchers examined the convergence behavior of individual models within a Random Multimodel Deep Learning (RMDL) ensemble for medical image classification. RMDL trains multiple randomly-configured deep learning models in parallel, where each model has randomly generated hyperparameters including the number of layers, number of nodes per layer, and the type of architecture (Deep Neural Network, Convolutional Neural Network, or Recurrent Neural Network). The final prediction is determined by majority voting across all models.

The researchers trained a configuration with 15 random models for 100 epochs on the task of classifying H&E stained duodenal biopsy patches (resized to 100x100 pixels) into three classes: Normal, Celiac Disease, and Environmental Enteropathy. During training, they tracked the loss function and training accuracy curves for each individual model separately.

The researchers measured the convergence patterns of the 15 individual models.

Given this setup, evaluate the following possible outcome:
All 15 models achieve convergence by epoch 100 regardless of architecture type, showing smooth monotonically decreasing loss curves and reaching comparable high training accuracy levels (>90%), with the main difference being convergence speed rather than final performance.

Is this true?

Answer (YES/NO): NO